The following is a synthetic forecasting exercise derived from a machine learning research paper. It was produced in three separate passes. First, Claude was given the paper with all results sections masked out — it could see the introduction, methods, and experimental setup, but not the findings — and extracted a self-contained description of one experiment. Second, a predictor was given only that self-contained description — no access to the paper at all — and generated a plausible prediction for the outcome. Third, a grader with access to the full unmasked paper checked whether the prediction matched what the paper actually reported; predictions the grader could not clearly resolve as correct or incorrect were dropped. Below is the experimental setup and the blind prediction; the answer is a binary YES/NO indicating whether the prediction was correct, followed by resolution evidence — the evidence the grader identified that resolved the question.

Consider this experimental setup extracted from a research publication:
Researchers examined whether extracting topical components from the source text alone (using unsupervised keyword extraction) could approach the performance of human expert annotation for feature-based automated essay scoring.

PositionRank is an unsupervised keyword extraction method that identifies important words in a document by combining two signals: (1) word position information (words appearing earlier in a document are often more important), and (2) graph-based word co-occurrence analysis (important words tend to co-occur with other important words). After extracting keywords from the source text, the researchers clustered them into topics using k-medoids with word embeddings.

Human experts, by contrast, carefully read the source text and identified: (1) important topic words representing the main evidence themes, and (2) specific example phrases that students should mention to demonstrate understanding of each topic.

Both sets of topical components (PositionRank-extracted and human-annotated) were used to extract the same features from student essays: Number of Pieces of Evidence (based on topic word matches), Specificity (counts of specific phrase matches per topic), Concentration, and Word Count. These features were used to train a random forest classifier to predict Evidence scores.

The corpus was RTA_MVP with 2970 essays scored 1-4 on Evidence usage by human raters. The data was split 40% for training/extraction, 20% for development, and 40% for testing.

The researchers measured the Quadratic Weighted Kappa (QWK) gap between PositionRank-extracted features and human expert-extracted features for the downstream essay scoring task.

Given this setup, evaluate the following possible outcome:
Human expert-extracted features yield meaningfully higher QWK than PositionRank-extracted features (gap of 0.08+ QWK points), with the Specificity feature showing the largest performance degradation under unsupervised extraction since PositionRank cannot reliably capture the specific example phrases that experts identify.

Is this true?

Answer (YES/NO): YES